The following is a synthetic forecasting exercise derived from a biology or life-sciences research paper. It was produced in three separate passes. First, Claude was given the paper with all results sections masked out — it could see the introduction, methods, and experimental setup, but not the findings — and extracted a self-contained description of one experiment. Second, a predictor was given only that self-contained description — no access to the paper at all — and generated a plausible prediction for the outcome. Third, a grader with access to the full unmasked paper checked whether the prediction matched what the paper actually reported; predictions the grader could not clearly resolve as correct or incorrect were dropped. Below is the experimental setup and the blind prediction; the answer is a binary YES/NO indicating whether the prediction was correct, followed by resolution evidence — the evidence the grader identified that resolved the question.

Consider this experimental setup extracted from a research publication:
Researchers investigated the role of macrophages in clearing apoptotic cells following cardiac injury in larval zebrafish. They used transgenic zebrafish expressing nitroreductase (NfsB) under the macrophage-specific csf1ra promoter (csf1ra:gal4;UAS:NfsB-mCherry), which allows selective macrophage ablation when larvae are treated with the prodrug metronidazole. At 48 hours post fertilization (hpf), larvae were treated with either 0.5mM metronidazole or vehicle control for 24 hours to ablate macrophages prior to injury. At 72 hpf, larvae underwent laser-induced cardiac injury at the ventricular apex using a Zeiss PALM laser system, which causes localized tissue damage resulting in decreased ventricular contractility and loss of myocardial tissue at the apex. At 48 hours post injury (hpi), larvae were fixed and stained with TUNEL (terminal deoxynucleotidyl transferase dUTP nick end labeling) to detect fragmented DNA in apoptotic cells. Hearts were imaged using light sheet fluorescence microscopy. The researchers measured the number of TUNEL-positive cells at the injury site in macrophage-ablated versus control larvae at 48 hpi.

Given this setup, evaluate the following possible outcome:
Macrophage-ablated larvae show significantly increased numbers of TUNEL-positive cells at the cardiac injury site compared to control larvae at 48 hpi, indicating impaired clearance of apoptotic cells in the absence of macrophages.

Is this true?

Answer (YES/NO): NO